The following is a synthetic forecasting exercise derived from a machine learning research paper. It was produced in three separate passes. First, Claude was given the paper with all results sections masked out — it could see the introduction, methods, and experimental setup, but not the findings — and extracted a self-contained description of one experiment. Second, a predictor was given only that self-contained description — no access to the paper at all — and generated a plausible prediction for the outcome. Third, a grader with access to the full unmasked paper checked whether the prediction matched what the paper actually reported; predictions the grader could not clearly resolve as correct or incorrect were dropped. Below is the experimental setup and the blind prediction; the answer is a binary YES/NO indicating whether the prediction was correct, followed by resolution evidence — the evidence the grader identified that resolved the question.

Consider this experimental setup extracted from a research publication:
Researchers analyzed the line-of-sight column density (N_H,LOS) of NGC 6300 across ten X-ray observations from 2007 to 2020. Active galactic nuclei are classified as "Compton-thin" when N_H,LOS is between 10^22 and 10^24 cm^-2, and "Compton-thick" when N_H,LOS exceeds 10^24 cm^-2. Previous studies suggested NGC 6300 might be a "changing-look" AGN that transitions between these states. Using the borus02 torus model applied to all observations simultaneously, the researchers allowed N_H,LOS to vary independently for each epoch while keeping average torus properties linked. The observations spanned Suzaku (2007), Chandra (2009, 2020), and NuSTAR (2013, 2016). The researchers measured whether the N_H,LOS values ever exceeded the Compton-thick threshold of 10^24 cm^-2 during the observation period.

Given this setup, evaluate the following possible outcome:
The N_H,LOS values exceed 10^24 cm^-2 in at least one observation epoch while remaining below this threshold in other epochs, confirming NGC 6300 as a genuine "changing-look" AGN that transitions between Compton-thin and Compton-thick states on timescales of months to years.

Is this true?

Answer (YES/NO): NO